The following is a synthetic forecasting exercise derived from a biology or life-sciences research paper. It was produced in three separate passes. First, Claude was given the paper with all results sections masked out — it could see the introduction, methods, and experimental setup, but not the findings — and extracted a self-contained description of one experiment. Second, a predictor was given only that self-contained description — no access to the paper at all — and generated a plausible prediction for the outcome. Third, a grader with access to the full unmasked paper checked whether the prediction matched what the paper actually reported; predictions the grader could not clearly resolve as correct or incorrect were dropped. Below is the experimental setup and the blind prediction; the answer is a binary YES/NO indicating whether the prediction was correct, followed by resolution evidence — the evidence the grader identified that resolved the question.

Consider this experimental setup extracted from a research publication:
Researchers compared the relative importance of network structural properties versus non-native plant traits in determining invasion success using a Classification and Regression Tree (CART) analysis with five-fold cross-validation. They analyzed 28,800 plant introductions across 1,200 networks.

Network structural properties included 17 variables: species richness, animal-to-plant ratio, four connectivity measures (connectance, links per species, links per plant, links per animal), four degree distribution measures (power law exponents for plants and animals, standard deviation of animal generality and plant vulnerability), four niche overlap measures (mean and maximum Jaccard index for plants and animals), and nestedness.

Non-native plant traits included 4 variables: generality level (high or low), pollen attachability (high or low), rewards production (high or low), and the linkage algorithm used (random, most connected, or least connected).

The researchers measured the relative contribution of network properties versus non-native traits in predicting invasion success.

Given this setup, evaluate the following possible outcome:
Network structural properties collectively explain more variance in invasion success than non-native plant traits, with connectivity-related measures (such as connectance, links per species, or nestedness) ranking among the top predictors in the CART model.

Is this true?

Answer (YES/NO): NO